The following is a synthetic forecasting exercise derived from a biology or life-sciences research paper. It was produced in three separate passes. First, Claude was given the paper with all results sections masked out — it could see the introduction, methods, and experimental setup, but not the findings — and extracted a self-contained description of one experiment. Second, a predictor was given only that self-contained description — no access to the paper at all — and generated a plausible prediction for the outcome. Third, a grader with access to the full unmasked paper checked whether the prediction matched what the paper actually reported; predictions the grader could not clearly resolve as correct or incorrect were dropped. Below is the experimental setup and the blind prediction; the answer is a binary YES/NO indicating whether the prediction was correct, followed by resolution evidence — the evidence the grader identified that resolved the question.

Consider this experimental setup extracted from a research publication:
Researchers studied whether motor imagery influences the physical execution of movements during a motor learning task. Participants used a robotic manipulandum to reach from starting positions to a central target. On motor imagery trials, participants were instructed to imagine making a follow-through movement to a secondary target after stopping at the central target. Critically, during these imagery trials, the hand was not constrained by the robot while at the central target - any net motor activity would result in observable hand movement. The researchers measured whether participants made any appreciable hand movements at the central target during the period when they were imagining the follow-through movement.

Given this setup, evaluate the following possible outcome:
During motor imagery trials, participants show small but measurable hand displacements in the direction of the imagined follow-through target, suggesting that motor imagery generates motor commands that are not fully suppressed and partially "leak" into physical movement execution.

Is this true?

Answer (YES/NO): NO